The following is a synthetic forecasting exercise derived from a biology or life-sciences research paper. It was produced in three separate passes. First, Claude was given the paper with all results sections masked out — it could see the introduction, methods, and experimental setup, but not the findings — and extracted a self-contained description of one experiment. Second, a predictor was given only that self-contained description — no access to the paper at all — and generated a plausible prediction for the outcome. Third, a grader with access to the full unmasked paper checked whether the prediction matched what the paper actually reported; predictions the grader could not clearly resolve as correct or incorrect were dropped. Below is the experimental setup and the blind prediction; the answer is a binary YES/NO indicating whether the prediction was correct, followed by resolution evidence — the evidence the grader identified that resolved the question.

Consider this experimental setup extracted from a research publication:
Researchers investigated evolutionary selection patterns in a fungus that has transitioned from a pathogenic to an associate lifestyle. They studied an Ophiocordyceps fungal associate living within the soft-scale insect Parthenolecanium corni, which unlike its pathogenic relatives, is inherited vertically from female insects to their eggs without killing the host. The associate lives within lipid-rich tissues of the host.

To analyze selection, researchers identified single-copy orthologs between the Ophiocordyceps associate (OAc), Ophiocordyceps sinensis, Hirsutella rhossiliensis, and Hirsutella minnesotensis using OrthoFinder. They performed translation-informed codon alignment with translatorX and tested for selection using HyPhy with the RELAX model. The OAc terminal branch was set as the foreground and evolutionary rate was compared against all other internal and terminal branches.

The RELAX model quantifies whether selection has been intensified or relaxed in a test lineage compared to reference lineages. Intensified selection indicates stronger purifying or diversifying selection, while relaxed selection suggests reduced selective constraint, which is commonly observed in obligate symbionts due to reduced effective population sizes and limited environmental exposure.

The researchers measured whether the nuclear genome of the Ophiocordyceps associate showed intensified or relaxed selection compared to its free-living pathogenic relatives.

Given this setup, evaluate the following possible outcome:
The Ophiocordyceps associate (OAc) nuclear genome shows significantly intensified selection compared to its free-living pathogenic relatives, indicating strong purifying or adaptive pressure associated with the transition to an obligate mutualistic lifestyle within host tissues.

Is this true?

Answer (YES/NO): YES